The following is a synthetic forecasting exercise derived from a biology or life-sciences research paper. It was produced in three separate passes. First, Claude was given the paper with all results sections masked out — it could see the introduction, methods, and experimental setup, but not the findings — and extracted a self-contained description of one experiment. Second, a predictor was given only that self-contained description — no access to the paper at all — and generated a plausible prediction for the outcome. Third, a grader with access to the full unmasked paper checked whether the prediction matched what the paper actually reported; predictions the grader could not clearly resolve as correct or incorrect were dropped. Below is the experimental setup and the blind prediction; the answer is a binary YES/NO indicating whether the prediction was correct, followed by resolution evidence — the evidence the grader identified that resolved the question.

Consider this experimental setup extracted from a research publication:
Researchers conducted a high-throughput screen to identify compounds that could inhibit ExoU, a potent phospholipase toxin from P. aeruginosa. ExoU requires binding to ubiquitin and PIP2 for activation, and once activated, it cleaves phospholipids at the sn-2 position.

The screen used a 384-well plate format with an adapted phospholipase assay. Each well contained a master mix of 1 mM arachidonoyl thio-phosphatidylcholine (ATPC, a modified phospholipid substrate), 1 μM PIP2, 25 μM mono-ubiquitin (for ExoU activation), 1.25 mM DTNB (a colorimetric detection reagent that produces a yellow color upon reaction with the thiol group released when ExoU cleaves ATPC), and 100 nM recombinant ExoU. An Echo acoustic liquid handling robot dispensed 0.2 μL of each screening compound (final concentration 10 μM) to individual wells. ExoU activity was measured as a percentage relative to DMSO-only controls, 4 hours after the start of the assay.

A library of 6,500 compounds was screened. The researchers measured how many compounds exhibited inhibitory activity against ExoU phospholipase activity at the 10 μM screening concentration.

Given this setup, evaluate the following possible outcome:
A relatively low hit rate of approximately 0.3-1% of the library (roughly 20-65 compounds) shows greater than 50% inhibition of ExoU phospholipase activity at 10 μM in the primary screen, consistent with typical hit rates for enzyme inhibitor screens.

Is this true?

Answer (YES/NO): YES